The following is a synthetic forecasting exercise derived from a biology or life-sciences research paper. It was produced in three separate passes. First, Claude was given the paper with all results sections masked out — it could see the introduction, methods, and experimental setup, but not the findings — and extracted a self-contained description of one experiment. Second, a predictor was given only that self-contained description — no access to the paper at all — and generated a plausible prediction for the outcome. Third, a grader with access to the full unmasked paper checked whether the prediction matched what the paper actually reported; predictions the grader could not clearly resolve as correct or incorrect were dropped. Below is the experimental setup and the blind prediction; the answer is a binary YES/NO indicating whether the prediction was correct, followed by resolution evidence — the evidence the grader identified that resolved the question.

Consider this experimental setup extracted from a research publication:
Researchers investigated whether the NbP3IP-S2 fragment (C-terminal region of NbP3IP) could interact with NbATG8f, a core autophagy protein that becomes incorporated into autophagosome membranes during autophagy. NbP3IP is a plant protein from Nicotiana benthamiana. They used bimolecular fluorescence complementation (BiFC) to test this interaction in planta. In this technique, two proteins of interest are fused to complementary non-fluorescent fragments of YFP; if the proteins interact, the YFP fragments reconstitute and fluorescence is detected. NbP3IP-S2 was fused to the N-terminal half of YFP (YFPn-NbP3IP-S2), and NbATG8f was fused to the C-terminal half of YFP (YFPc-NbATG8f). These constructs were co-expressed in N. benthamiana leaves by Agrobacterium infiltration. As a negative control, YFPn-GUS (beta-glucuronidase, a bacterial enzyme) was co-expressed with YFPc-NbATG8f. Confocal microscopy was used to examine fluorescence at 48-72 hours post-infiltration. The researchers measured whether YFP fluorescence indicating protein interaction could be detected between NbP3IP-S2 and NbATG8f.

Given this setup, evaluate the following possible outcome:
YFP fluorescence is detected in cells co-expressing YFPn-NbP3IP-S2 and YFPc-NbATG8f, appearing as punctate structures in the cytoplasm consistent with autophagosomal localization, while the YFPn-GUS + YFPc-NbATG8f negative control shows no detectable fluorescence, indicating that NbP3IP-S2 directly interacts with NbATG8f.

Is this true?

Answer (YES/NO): NO